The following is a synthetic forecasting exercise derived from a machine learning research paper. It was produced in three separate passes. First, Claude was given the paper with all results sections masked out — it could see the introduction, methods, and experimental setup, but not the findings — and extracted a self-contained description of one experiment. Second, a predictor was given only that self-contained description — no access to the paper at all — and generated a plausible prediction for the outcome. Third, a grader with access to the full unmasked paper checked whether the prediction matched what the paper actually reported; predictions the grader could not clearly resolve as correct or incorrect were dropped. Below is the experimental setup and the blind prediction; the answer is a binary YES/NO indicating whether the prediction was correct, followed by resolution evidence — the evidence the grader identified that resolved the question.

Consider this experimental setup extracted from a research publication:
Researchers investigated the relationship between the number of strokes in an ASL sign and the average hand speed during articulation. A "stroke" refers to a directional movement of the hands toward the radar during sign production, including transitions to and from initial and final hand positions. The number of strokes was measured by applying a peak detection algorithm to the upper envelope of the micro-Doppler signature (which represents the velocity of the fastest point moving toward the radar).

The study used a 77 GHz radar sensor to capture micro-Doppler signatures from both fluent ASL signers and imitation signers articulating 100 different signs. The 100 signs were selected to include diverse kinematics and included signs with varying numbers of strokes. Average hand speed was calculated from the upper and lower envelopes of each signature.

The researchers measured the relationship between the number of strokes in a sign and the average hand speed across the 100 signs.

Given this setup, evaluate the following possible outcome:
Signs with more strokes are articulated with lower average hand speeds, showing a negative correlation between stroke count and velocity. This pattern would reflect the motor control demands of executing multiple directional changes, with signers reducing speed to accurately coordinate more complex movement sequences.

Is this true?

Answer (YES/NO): NO